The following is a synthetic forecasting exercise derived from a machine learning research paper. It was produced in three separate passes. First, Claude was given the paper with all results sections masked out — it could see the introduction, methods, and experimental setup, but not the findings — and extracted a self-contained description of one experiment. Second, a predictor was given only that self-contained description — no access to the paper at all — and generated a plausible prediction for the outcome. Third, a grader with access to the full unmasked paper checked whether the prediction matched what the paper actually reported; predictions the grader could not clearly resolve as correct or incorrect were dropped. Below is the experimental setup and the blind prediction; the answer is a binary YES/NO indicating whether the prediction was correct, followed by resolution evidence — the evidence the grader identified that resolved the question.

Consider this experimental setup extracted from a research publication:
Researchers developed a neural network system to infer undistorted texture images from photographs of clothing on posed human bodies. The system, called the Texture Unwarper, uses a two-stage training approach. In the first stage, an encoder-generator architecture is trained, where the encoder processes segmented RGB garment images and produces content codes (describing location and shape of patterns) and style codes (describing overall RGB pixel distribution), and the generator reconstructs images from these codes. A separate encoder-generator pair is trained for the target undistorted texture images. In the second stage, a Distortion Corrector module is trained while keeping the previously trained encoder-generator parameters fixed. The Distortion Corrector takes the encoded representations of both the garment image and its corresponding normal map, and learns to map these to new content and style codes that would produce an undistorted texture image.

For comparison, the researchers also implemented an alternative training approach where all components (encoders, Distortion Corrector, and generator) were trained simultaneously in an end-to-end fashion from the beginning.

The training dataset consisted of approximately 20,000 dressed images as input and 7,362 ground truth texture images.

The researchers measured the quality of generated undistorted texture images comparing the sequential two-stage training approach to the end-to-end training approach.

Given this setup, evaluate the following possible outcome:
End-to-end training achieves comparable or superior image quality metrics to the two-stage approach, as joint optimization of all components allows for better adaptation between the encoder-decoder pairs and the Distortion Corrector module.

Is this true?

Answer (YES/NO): NO